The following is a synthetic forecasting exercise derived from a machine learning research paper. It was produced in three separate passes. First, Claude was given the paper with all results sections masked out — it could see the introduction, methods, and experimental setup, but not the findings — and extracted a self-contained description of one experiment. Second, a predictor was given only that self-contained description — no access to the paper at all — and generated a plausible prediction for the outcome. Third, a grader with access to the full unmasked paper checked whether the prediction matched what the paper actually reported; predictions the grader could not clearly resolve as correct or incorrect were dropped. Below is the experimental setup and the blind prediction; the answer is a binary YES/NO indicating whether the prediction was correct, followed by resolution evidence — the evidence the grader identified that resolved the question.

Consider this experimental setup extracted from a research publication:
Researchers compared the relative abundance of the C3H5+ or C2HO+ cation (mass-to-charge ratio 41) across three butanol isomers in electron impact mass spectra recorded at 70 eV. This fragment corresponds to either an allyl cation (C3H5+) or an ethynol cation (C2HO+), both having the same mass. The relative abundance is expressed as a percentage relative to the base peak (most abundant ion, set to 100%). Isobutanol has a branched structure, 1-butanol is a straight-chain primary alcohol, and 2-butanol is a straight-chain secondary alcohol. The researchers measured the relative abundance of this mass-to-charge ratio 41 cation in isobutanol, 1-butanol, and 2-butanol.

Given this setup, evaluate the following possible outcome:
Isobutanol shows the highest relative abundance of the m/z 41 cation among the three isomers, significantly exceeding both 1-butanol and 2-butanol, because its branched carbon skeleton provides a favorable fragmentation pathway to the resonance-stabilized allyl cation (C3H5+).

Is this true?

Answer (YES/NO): NO